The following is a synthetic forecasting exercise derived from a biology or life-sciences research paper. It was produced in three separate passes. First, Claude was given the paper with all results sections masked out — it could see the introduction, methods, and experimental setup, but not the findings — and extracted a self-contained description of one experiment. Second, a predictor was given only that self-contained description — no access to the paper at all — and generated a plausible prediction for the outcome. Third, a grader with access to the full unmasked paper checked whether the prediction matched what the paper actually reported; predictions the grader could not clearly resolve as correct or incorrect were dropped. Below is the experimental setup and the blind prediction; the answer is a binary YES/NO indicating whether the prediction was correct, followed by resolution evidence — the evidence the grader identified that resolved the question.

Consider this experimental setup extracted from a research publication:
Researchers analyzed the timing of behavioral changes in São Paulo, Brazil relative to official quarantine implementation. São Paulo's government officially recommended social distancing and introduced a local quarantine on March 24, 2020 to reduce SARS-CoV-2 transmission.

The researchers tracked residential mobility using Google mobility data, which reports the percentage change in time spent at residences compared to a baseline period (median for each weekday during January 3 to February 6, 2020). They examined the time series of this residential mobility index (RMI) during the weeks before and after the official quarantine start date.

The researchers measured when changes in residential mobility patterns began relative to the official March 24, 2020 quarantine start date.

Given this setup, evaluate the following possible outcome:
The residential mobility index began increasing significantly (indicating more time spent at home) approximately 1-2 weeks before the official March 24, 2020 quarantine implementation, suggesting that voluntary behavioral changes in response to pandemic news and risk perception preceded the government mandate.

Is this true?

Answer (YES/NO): NO